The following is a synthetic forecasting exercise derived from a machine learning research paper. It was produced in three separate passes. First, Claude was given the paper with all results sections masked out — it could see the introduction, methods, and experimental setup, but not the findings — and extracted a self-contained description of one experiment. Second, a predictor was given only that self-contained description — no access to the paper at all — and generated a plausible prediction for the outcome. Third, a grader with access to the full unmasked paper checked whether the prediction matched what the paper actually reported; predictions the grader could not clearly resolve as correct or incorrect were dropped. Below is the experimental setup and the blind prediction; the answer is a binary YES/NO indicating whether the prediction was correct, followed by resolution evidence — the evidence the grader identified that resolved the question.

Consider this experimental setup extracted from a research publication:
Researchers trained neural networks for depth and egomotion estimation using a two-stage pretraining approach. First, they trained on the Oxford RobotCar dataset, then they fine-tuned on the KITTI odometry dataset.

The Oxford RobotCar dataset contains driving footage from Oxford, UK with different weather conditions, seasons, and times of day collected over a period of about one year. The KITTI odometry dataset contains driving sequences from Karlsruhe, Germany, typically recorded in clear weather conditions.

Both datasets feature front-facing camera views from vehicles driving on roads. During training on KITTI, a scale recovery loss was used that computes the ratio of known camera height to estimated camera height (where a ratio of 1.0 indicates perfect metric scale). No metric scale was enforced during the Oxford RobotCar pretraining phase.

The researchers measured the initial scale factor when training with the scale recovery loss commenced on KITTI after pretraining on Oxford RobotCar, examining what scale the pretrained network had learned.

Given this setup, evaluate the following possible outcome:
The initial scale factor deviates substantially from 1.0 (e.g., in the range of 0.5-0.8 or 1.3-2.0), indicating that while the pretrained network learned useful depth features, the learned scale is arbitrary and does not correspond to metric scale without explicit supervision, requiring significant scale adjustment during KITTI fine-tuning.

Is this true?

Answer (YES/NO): YES